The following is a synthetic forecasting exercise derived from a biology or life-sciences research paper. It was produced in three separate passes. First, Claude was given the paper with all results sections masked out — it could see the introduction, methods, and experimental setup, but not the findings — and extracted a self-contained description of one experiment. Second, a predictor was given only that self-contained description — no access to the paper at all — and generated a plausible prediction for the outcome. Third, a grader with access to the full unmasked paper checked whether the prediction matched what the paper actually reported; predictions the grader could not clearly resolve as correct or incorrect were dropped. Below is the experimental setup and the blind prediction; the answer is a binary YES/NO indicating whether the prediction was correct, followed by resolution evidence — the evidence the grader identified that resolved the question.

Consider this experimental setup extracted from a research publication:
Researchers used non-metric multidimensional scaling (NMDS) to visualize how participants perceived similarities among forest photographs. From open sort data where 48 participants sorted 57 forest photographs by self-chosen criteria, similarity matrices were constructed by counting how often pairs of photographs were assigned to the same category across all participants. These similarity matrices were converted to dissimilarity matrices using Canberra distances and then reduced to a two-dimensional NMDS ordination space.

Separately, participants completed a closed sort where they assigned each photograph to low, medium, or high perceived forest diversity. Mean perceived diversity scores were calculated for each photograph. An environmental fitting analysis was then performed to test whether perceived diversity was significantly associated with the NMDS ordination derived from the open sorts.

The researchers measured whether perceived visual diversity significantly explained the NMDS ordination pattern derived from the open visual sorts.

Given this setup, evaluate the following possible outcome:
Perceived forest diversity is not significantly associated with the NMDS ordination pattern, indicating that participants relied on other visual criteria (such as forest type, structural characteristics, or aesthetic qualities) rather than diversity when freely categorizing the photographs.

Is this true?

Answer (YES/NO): NO